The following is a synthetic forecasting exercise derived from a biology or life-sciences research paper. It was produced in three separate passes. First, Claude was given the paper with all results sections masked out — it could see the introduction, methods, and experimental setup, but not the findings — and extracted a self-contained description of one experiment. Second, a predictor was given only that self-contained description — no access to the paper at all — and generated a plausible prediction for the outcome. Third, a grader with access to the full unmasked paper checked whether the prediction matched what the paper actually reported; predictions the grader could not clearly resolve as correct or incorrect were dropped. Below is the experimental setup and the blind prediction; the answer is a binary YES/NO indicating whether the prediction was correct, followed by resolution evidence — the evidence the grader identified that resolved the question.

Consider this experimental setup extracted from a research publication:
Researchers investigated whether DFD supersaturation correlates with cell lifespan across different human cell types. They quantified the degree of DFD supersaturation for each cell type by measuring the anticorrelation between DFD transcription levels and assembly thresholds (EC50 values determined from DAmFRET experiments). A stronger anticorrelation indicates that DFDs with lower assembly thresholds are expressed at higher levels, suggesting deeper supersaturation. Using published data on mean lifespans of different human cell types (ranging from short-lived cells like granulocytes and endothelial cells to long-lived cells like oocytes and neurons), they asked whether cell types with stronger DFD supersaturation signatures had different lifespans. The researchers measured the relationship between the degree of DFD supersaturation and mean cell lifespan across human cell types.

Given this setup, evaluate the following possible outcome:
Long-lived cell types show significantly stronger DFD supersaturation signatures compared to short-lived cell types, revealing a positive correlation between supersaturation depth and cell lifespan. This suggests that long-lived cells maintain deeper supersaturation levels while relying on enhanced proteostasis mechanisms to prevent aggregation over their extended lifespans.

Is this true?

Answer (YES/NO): NO